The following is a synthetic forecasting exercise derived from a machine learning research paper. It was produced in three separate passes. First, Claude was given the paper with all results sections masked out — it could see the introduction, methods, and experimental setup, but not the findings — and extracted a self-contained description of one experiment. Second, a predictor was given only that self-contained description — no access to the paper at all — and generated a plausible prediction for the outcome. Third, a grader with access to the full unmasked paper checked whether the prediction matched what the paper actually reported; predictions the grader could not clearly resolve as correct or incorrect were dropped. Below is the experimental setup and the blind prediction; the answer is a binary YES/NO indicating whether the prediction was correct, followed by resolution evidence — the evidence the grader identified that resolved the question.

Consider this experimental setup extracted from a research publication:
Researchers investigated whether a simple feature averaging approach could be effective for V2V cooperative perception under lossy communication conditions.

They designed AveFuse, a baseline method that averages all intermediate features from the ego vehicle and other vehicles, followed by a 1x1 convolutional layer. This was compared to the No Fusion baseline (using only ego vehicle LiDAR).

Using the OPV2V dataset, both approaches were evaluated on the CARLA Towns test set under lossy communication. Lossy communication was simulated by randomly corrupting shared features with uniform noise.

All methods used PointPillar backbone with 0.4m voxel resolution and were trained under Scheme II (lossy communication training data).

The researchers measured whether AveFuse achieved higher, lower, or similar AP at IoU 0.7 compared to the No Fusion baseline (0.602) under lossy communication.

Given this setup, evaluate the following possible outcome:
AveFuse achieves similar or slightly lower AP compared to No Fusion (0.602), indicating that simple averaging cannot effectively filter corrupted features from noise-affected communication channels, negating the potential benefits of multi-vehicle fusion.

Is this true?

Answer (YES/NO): NO